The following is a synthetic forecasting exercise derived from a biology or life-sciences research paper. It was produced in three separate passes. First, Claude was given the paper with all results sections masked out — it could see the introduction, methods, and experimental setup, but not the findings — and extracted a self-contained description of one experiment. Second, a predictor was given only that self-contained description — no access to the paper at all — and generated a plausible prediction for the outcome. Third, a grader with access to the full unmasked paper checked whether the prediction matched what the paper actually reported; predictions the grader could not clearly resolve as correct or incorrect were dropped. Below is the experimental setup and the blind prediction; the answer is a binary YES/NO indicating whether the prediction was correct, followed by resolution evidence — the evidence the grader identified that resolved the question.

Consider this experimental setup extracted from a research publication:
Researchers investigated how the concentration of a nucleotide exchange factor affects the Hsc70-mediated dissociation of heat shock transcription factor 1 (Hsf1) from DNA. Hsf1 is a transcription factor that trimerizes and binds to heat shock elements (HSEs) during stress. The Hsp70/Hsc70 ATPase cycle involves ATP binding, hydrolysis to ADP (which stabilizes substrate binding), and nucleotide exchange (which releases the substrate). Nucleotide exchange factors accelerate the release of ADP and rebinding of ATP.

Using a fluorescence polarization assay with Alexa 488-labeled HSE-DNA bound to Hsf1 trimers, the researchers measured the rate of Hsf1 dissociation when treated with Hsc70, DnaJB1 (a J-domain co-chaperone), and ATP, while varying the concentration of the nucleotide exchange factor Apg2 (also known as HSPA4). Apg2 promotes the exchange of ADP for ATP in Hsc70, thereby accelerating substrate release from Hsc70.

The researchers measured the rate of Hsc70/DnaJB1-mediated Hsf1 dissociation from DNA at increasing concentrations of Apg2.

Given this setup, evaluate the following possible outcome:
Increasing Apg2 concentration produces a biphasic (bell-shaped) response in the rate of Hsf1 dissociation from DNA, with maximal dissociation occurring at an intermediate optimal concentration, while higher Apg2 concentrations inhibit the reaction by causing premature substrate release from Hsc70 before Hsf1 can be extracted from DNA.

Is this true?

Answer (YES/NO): YES